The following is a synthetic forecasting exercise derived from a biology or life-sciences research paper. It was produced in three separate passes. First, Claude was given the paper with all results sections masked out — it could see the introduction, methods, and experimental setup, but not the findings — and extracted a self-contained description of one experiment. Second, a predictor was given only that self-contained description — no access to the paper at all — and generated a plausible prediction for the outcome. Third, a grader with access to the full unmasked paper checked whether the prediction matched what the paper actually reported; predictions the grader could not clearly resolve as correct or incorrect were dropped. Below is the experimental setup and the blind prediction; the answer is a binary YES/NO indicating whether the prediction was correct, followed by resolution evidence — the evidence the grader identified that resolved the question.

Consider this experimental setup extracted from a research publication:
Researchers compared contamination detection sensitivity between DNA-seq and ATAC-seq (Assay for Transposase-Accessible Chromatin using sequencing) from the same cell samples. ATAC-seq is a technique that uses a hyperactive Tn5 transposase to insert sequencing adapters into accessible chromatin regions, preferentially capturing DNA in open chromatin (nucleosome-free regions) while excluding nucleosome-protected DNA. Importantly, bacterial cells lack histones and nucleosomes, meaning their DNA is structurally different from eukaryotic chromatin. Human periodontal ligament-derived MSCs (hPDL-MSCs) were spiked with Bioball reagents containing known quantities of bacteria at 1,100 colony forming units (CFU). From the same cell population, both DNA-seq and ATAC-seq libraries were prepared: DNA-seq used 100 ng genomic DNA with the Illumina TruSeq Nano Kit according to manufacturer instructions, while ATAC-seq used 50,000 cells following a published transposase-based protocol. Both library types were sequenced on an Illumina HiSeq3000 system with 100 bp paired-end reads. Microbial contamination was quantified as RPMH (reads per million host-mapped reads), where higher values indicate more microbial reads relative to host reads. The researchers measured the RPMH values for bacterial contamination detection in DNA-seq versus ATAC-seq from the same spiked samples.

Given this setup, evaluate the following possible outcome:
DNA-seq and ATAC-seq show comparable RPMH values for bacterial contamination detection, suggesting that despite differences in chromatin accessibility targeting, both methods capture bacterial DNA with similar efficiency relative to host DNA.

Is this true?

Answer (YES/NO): NO